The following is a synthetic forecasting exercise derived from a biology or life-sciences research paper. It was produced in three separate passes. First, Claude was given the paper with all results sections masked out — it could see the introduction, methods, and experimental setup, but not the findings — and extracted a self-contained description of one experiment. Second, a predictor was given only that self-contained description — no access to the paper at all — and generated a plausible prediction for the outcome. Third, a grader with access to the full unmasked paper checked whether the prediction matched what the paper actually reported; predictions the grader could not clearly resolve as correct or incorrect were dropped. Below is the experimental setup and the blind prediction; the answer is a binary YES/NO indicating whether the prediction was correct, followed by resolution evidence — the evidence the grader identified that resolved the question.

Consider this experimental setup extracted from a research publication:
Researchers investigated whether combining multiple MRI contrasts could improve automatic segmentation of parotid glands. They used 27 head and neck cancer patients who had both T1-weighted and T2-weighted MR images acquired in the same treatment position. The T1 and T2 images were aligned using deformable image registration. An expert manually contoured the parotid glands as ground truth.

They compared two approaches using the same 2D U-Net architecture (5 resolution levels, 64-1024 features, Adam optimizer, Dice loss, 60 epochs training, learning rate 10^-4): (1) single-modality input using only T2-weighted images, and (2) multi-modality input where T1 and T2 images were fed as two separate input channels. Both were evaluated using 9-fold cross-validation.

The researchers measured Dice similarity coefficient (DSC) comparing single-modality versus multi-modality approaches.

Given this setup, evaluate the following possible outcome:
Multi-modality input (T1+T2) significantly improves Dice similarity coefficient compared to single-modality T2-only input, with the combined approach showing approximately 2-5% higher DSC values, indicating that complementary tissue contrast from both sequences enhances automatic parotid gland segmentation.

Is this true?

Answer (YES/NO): NO